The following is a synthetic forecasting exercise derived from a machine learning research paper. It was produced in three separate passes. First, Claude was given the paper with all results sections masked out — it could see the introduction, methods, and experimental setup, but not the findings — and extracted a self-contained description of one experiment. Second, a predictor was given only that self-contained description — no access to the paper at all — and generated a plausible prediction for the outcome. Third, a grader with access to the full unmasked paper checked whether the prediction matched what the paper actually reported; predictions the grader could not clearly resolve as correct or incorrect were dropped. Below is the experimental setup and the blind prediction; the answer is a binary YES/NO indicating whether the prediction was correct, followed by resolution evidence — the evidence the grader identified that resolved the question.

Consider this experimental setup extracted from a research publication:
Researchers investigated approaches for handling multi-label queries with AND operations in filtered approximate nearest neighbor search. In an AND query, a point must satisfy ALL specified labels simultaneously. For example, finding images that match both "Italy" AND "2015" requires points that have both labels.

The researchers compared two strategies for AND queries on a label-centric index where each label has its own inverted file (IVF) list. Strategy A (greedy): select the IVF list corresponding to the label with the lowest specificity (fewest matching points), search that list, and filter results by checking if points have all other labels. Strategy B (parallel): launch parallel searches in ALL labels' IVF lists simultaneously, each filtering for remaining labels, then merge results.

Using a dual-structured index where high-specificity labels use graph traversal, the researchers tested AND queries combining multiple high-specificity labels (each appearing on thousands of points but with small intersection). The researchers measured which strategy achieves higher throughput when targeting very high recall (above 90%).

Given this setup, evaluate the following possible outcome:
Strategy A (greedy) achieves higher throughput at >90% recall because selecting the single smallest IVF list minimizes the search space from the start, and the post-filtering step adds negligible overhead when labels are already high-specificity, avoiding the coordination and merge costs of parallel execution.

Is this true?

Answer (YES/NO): NO